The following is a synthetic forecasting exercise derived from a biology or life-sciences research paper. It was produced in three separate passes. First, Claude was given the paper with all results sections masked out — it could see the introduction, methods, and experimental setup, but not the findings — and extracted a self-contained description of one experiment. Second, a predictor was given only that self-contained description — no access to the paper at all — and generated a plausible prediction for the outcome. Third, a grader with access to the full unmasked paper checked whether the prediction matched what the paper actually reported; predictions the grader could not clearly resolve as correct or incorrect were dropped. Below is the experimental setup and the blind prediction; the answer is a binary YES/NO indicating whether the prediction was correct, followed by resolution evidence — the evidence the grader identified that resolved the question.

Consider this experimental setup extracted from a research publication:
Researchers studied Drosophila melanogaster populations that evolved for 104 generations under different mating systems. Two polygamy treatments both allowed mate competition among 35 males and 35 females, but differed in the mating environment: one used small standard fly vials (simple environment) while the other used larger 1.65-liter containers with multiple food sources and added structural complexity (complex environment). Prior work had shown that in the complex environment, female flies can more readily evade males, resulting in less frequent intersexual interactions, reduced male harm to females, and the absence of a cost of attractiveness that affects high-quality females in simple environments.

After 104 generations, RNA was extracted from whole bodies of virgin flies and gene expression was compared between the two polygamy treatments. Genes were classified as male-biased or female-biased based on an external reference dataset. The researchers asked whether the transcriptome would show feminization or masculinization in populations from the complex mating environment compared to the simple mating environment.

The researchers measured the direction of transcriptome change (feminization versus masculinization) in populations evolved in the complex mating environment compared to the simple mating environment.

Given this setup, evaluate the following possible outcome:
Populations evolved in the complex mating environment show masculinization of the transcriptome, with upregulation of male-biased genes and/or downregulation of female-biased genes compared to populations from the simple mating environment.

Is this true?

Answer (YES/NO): NO